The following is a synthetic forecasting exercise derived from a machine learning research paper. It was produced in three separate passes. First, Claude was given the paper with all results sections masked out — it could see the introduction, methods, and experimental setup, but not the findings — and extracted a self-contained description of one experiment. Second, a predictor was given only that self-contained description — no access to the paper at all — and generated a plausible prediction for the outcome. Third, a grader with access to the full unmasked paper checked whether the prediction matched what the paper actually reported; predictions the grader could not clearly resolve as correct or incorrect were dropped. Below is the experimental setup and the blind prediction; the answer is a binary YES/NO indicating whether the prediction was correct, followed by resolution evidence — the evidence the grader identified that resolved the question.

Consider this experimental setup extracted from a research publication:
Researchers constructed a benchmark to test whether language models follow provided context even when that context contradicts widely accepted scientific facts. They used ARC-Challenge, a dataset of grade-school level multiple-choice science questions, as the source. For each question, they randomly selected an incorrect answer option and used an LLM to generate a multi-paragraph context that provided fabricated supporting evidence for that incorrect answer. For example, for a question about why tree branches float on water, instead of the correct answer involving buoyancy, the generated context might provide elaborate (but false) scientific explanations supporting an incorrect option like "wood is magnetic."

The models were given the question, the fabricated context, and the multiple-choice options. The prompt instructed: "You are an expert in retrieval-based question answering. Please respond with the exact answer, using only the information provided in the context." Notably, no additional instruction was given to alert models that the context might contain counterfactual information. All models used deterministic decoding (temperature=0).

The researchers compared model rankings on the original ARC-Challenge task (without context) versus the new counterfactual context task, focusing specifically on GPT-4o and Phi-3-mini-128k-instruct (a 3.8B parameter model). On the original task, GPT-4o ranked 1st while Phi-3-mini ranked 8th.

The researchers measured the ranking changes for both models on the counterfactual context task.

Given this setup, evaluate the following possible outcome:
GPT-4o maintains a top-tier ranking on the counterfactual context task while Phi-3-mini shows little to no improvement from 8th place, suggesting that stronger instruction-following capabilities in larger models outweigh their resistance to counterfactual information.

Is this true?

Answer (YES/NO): NO